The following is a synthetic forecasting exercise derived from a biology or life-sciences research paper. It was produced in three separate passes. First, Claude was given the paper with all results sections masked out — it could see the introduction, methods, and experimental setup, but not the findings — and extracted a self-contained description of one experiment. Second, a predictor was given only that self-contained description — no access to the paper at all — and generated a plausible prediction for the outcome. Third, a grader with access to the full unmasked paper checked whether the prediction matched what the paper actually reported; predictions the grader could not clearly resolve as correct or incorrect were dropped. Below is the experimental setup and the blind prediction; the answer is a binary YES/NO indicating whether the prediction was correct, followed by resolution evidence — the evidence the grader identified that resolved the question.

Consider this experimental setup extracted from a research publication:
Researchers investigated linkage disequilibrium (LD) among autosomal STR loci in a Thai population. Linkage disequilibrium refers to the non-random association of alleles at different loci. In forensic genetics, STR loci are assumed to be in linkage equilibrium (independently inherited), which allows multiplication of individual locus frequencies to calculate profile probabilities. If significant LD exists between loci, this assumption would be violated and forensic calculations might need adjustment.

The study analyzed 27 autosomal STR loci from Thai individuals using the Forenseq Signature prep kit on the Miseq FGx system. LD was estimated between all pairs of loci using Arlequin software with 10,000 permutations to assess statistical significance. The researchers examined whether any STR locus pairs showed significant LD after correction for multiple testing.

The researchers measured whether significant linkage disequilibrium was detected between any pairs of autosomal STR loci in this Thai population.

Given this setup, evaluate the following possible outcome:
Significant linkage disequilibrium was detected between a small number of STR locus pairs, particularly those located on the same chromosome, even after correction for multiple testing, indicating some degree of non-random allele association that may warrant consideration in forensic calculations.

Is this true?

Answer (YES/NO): NO